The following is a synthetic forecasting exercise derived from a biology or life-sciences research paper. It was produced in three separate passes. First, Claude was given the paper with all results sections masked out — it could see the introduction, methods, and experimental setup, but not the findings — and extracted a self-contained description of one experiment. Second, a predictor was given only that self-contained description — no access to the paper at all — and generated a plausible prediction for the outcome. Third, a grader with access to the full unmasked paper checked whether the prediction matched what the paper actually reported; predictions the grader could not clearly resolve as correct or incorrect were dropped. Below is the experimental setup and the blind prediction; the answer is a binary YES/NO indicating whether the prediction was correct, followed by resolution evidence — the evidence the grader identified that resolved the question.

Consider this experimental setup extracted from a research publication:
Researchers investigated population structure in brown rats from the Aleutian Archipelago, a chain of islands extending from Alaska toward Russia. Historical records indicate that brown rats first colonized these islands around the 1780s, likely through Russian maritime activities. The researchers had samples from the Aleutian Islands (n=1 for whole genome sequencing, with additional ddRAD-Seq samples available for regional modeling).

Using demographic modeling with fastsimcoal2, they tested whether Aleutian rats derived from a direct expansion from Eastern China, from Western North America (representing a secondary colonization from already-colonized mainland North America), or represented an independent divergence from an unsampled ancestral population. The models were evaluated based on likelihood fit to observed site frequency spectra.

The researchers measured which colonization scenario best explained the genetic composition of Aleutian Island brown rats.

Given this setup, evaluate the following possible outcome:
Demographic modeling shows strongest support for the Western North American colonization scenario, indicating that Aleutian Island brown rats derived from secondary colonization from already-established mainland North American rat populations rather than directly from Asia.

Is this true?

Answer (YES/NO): NO